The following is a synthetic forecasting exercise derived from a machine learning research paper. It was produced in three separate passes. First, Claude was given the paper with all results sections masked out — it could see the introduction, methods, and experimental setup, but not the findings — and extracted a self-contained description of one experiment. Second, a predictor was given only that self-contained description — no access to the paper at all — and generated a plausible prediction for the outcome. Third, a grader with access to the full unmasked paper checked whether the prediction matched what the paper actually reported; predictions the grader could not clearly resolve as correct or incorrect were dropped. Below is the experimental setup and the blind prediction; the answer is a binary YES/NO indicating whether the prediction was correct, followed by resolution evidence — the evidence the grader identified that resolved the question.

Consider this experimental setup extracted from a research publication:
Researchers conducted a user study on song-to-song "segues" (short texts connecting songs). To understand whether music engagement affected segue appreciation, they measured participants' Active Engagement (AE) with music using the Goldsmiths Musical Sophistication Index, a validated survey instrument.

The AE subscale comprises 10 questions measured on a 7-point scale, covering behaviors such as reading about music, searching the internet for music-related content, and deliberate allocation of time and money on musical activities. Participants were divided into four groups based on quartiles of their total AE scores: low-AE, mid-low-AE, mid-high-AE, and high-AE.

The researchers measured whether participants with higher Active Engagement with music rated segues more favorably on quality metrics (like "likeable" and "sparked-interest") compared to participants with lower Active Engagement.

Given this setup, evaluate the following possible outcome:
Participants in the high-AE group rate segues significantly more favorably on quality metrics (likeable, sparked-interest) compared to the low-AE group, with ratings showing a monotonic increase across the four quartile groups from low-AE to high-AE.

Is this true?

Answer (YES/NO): NO